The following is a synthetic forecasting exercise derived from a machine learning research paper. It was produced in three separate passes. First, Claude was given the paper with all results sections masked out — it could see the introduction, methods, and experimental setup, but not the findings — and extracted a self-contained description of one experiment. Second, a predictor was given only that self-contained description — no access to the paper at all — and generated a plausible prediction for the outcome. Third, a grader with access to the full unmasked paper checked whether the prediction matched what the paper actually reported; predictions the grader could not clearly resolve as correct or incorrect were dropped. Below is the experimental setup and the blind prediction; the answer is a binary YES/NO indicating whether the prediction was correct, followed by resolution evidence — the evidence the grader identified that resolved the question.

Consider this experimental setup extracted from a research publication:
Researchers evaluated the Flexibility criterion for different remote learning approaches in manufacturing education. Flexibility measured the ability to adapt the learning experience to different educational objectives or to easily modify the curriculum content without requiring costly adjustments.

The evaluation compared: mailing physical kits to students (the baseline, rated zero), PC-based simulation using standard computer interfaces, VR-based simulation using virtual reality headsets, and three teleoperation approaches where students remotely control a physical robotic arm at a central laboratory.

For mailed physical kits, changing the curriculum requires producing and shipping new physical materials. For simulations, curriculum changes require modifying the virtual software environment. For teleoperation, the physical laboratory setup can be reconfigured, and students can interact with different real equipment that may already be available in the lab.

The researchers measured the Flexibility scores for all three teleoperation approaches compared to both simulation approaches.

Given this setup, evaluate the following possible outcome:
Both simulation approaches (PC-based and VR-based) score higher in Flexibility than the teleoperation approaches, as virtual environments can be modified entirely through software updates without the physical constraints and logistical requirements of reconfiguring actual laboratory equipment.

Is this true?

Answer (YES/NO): NO